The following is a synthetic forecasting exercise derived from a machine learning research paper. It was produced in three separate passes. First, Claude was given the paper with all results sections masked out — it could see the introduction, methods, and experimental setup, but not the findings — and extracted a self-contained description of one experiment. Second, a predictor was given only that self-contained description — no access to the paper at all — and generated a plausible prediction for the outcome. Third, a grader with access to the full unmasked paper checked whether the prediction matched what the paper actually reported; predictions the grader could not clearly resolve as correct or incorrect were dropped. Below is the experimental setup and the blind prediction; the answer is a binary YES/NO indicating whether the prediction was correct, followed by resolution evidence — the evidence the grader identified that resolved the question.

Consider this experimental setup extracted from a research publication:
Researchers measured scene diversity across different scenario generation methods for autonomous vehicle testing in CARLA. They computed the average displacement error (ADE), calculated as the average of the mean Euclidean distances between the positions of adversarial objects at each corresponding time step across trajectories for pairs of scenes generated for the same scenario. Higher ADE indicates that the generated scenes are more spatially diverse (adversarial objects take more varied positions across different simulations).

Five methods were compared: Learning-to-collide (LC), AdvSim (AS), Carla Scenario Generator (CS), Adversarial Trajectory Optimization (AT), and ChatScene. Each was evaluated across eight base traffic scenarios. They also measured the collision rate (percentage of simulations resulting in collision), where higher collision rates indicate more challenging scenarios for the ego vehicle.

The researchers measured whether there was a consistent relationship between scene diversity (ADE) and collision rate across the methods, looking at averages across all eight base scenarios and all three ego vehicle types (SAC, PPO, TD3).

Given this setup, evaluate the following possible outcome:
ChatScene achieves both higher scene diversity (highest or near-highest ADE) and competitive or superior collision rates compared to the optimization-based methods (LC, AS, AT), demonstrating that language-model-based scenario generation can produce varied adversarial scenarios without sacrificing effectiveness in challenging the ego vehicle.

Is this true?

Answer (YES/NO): YES